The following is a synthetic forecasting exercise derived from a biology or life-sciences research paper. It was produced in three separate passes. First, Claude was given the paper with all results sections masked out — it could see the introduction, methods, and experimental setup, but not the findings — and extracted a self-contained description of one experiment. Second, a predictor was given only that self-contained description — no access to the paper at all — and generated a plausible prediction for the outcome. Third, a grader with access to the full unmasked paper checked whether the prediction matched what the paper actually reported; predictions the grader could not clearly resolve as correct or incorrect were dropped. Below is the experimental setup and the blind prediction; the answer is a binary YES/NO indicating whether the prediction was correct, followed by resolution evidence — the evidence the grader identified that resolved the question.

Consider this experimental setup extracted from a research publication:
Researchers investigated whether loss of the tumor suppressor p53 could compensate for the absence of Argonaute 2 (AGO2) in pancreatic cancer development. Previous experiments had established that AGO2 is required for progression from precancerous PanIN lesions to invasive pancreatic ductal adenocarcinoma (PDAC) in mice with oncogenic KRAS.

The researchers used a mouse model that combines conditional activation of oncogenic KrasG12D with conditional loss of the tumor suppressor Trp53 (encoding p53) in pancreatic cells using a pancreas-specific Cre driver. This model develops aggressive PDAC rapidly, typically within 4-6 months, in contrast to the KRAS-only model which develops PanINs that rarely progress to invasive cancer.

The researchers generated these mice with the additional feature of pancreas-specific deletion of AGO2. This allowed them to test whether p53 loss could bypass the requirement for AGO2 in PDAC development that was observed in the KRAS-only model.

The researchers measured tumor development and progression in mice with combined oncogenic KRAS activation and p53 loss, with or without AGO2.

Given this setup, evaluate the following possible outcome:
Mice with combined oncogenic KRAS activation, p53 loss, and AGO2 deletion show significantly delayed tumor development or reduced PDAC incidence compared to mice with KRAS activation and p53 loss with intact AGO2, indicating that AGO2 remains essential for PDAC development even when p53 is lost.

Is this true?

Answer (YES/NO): NO